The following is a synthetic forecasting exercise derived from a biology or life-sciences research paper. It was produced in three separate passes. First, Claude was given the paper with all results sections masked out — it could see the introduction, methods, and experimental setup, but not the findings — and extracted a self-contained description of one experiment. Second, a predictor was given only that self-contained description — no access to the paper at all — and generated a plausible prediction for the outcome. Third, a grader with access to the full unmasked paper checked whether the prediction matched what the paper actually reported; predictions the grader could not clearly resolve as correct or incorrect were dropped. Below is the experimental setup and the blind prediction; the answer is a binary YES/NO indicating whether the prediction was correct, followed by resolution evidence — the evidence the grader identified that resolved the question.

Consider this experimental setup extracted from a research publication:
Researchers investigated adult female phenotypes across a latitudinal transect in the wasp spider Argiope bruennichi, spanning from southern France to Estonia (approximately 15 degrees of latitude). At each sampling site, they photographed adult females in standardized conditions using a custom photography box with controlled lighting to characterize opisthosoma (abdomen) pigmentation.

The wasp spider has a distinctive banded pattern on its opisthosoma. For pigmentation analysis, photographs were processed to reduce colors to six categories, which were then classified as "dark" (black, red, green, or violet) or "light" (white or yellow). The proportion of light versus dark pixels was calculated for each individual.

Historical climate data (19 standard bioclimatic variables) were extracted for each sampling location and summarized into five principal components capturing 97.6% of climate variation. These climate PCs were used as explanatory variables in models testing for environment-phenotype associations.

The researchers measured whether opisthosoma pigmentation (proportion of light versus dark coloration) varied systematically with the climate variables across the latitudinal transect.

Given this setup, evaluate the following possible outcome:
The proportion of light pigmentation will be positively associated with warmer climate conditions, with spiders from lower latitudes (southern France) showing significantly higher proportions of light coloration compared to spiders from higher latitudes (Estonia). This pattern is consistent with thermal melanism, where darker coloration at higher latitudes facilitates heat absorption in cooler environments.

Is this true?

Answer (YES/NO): NO